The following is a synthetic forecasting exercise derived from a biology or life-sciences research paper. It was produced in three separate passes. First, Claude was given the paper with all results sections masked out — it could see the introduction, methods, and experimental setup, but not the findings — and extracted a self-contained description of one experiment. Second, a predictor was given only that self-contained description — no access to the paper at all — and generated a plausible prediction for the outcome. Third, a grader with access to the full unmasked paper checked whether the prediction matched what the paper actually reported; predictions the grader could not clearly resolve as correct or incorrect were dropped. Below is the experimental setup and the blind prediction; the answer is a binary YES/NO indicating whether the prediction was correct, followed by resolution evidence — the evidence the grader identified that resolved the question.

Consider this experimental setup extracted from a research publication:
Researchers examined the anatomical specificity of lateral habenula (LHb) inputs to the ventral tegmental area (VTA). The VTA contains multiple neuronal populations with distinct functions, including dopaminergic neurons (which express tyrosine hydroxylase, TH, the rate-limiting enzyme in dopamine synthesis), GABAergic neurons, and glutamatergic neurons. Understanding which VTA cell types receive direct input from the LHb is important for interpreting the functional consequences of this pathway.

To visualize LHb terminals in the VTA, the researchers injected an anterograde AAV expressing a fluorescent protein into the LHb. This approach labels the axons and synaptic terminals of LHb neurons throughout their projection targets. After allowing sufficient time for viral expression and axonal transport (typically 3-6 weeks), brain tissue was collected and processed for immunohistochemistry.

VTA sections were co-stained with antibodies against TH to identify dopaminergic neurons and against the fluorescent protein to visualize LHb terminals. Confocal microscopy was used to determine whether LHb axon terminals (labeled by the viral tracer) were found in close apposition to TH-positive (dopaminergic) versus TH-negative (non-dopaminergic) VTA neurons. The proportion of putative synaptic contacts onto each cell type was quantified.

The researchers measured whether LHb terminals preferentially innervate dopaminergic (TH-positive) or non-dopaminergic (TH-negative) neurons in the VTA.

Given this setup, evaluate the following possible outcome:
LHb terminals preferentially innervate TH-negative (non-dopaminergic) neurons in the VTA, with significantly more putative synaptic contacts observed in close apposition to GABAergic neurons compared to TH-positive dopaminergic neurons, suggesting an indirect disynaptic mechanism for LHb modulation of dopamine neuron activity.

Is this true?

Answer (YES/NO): NO